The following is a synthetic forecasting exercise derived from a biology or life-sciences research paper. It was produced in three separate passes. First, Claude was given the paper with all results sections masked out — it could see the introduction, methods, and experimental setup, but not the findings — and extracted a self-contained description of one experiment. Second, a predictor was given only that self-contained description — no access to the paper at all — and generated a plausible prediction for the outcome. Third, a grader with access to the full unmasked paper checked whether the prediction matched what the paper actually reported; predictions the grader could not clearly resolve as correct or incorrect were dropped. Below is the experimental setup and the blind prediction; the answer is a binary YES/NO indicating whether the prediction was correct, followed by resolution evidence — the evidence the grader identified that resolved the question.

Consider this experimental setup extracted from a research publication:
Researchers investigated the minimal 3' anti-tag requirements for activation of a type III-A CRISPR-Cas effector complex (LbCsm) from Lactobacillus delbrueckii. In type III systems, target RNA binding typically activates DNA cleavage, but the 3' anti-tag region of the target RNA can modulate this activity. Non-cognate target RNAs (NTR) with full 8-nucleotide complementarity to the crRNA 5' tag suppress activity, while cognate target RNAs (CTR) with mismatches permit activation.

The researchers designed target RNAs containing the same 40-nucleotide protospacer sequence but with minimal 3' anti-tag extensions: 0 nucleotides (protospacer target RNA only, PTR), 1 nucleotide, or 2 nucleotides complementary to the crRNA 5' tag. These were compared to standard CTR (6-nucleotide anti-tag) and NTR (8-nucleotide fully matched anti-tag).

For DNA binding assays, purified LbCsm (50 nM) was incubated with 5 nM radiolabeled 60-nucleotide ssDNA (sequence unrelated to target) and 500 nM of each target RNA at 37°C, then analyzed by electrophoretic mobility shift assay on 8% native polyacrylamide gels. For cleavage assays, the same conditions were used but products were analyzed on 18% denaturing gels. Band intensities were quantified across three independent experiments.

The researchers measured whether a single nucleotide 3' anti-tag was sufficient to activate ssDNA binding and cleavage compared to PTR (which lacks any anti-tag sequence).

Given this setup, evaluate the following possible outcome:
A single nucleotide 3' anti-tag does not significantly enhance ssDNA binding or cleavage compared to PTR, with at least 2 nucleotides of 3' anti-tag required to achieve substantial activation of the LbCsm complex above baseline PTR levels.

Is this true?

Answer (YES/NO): NO